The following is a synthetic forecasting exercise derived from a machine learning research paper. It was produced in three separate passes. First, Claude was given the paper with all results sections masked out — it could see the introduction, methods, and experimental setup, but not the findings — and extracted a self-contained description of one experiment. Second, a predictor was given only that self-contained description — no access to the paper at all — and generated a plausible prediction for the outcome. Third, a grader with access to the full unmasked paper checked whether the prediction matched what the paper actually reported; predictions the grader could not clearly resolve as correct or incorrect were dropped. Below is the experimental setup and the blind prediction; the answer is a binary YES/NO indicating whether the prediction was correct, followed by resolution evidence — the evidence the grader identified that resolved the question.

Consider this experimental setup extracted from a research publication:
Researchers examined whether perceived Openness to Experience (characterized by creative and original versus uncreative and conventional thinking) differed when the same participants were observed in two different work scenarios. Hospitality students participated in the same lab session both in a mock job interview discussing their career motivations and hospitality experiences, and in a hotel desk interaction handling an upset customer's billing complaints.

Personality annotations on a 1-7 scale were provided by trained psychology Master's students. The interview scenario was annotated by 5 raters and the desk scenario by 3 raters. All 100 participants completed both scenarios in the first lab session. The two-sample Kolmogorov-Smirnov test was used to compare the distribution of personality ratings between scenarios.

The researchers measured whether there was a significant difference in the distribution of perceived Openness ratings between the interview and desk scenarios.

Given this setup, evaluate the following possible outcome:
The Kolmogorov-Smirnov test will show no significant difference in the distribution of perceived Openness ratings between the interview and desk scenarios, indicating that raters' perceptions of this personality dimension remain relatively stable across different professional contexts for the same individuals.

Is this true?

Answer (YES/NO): NO